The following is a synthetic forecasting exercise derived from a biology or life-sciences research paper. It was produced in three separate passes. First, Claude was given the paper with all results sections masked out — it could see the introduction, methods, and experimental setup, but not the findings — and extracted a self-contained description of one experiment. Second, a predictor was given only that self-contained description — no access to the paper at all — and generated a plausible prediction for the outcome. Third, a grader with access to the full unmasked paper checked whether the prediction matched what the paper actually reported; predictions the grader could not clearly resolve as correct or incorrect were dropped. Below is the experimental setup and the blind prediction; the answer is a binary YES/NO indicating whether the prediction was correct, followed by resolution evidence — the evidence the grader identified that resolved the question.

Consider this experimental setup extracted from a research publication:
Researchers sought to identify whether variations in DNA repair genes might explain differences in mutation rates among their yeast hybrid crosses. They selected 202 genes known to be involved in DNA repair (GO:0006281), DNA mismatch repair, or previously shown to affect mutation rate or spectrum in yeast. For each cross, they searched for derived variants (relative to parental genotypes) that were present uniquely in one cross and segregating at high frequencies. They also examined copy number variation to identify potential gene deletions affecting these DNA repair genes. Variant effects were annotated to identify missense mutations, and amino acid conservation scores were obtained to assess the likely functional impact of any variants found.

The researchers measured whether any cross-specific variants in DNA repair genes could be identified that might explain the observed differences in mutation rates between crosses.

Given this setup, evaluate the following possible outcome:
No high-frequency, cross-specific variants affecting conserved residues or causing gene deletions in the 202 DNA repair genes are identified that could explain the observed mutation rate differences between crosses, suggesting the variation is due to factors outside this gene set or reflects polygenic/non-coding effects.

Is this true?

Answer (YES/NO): NO